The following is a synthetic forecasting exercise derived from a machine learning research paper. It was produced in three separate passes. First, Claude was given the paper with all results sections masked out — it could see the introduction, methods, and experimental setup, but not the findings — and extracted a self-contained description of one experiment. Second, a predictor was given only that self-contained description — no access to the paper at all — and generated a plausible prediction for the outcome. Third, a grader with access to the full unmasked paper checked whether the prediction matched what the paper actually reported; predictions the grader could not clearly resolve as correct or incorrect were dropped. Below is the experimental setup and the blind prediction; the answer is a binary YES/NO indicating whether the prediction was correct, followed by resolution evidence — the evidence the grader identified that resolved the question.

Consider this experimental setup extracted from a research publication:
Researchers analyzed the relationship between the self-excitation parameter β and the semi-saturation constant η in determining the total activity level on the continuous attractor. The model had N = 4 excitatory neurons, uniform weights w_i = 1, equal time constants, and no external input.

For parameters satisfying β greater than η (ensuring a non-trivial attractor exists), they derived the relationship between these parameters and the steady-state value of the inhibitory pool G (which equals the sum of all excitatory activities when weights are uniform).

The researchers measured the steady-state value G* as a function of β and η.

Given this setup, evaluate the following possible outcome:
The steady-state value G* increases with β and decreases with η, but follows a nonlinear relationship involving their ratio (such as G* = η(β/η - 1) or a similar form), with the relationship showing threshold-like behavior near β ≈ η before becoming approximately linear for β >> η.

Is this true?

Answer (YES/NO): NO